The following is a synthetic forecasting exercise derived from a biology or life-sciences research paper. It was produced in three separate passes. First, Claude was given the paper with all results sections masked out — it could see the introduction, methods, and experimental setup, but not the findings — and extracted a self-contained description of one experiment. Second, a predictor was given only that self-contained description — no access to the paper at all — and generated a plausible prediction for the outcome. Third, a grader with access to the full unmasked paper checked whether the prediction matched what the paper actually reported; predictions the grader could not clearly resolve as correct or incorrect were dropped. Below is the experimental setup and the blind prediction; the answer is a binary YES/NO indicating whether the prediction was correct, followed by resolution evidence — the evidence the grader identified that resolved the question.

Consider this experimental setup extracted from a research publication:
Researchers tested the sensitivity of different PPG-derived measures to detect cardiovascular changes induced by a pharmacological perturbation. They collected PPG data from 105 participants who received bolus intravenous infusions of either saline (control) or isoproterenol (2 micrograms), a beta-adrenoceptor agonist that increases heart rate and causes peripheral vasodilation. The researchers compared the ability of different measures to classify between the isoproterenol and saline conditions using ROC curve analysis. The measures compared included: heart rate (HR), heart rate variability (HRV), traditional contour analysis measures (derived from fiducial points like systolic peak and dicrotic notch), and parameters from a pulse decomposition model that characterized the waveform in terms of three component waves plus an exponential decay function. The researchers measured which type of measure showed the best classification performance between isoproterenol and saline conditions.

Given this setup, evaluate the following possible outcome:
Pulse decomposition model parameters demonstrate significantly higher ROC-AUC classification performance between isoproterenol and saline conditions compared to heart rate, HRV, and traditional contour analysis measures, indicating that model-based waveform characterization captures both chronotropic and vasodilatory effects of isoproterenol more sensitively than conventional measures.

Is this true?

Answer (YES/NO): NO